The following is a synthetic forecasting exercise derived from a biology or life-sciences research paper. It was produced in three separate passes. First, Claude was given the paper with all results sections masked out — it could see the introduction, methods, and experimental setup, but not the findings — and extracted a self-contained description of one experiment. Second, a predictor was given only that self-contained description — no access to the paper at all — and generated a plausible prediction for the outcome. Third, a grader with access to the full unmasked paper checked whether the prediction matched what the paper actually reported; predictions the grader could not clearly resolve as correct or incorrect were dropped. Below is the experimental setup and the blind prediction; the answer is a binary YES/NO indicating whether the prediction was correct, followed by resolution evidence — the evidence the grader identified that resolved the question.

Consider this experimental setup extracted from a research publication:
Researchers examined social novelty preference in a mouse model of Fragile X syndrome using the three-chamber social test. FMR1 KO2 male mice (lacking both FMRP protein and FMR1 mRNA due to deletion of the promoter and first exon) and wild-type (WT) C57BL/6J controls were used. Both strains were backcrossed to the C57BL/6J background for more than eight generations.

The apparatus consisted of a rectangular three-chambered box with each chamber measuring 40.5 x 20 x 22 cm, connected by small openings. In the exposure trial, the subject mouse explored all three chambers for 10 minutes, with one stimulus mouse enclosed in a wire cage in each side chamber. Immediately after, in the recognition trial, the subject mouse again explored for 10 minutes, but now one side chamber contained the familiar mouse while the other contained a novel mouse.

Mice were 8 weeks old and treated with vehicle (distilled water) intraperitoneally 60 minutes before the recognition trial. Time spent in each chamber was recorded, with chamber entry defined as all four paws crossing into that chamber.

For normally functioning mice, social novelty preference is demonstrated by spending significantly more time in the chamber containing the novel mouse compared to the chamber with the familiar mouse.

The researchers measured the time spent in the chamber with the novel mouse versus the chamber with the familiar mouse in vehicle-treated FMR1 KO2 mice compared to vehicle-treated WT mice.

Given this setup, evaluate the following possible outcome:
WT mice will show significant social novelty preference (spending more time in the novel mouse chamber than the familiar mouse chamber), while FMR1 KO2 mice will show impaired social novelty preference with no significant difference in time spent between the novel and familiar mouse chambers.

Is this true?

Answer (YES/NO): YES